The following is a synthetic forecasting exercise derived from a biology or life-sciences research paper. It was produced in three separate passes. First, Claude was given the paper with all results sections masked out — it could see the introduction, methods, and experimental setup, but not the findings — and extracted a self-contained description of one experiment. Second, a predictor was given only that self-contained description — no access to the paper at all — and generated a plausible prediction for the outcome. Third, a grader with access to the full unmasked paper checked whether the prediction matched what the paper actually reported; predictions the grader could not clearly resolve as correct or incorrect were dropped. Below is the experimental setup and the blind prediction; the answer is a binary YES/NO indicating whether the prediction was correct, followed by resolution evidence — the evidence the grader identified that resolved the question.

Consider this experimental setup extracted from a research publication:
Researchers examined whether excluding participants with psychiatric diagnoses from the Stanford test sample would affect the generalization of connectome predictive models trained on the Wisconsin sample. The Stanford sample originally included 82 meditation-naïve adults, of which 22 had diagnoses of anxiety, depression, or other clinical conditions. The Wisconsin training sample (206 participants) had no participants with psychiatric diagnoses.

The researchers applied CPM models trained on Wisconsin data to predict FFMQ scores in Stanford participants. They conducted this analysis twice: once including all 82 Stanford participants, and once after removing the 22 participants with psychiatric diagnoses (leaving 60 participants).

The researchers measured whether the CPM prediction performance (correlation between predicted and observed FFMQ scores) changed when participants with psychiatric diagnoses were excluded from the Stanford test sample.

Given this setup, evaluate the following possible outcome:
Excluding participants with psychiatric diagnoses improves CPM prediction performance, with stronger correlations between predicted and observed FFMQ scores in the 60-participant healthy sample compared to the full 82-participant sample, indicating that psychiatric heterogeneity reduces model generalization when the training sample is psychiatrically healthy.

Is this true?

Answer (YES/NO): NO